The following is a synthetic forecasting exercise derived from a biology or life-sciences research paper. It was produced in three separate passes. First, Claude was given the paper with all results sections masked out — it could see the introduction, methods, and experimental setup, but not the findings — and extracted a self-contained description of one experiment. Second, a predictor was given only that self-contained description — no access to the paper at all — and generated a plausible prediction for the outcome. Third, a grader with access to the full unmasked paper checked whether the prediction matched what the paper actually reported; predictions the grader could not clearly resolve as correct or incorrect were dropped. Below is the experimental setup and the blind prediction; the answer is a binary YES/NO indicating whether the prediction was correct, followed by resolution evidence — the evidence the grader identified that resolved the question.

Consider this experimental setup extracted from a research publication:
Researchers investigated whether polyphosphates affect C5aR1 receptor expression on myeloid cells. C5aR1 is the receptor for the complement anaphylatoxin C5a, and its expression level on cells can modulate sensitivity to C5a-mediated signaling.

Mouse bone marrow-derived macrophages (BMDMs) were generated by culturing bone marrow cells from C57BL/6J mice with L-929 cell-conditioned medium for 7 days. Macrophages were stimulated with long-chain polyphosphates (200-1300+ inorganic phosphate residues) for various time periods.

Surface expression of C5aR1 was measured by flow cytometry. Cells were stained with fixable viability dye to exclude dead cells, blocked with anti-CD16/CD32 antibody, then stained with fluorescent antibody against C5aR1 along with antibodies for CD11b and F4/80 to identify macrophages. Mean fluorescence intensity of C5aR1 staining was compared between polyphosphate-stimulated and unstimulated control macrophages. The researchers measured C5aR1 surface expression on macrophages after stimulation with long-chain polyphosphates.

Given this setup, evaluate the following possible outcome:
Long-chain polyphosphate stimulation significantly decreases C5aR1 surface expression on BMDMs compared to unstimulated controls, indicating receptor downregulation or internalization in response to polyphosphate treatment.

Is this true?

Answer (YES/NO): NO